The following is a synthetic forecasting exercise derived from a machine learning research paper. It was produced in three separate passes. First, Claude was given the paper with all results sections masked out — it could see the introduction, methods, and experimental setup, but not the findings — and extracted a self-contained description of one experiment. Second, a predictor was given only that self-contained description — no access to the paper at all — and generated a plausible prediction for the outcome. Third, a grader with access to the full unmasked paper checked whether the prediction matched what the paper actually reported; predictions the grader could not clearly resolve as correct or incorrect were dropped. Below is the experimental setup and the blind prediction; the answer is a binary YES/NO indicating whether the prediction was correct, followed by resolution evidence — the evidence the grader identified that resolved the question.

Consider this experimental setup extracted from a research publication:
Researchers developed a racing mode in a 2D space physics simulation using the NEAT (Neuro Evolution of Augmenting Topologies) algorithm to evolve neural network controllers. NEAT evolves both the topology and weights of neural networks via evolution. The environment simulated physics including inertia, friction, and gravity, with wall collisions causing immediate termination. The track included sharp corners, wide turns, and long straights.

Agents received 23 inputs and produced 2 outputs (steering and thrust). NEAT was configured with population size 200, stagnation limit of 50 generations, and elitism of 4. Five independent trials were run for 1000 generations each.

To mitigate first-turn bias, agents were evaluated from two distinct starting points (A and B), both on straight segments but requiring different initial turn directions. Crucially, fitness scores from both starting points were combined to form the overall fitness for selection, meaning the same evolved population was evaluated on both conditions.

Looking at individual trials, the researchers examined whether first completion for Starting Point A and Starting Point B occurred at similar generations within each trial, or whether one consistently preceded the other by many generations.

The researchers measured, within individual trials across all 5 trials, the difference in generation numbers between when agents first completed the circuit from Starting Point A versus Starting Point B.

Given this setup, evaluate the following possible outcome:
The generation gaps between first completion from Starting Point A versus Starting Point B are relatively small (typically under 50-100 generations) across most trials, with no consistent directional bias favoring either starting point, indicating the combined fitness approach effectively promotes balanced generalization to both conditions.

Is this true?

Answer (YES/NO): NO